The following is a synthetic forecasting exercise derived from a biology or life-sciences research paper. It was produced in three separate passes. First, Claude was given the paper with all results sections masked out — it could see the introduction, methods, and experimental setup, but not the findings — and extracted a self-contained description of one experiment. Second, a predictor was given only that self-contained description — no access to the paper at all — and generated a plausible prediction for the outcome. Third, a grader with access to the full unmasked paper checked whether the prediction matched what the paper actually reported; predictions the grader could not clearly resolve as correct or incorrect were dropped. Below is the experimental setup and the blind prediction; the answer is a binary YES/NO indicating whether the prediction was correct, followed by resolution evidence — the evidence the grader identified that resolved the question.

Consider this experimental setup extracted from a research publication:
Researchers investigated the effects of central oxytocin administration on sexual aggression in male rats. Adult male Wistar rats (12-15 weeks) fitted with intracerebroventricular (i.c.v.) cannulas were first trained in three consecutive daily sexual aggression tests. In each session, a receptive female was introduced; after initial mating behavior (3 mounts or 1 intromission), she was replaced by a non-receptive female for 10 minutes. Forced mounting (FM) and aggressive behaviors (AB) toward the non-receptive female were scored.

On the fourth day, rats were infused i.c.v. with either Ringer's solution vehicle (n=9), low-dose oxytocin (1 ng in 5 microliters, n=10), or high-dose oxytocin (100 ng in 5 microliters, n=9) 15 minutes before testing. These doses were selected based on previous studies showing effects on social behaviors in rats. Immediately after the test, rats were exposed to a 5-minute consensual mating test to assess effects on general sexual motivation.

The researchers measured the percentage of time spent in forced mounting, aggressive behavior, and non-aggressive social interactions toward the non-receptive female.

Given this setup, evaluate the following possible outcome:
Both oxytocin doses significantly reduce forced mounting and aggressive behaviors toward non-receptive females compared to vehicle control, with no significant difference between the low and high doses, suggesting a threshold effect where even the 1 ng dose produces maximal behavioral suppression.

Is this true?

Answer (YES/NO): NO